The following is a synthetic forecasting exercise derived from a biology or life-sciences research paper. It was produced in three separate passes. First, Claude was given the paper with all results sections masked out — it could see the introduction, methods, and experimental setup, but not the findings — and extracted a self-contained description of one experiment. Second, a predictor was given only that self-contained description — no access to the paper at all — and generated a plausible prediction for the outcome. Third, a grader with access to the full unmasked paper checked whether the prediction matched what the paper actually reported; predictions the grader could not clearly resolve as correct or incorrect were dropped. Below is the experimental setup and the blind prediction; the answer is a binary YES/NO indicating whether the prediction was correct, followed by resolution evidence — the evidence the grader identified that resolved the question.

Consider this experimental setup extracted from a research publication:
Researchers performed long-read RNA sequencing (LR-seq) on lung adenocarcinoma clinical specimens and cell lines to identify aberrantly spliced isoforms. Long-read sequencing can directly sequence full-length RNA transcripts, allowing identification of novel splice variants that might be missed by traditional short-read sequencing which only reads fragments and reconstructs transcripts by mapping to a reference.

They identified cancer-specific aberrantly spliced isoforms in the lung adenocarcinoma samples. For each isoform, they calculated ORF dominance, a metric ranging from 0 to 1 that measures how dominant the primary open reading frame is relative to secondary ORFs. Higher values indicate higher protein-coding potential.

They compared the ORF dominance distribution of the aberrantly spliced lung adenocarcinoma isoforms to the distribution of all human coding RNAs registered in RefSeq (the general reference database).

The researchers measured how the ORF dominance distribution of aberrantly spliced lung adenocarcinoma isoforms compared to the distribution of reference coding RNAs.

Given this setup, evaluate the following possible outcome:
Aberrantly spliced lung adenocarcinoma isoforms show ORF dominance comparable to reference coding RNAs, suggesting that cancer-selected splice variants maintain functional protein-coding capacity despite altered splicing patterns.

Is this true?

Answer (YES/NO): NO